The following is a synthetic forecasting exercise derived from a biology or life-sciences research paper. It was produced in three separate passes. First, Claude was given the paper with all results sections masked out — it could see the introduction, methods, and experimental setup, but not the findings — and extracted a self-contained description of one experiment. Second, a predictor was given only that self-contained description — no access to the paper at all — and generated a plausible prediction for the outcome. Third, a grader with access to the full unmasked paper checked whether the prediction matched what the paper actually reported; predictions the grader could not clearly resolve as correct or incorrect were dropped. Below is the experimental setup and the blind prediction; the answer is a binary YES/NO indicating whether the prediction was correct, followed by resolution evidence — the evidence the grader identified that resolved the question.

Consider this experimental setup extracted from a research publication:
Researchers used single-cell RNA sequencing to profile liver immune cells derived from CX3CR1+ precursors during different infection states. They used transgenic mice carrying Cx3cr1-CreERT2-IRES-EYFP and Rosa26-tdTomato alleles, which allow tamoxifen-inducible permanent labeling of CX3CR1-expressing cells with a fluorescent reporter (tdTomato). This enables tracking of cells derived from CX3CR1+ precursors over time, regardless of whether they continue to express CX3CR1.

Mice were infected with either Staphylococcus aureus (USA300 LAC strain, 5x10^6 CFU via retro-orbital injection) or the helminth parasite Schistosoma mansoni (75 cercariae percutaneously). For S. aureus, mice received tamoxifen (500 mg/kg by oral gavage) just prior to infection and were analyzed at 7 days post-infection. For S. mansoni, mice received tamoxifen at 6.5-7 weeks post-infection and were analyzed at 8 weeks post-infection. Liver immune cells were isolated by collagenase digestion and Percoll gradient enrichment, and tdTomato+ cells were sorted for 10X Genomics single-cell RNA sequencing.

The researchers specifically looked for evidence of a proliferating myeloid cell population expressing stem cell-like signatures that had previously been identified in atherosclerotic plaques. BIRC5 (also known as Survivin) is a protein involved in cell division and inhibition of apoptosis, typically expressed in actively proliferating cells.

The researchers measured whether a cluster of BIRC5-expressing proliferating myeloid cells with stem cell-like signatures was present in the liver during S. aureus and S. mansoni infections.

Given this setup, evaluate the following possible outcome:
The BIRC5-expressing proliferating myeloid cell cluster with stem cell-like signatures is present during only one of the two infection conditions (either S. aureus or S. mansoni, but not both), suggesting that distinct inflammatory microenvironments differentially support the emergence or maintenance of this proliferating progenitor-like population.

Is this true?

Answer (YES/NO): NO